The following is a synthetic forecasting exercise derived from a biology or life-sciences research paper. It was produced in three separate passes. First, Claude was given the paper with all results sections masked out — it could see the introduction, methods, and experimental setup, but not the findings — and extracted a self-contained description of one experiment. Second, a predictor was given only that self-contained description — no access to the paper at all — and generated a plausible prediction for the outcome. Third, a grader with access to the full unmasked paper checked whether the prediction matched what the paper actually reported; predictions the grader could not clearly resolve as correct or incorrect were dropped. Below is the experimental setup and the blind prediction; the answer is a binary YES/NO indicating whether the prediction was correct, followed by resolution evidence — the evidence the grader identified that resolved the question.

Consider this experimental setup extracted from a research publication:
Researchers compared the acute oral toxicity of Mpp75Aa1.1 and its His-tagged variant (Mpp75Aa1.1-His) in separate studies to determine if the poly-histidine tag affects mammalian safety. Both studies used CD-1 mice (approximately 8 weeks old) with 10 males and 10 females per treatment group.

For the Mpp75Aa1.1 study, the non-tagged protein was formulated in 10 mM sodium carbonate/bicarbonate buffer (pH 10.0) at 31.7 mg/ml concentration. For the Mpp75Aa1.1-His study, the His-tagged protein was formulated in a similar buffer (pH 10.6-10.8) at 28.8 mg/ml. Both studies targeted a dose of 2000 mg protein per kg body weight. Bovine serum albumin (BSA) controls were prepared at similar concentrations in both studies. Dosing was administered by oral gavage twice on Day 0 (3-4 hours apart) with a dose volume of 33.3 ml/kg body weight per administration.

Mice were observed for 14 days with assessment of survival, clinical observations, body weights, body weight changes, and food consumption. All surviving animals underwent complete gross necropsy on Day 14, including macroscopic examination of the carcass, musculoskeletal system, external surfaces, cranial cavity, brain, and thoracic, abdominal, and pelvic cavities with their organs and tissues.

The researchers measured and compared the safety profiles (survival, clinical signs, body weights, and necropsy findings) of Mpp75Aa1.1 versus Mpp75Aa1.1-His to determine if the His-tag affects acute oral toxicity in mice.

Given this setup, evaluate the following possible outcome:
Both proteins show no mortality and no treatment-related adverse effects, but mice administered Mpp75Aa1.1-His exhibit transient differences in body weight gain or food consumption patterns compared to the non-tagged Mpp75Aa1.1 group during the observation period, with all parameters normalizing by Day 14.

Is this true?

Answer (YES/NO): NO